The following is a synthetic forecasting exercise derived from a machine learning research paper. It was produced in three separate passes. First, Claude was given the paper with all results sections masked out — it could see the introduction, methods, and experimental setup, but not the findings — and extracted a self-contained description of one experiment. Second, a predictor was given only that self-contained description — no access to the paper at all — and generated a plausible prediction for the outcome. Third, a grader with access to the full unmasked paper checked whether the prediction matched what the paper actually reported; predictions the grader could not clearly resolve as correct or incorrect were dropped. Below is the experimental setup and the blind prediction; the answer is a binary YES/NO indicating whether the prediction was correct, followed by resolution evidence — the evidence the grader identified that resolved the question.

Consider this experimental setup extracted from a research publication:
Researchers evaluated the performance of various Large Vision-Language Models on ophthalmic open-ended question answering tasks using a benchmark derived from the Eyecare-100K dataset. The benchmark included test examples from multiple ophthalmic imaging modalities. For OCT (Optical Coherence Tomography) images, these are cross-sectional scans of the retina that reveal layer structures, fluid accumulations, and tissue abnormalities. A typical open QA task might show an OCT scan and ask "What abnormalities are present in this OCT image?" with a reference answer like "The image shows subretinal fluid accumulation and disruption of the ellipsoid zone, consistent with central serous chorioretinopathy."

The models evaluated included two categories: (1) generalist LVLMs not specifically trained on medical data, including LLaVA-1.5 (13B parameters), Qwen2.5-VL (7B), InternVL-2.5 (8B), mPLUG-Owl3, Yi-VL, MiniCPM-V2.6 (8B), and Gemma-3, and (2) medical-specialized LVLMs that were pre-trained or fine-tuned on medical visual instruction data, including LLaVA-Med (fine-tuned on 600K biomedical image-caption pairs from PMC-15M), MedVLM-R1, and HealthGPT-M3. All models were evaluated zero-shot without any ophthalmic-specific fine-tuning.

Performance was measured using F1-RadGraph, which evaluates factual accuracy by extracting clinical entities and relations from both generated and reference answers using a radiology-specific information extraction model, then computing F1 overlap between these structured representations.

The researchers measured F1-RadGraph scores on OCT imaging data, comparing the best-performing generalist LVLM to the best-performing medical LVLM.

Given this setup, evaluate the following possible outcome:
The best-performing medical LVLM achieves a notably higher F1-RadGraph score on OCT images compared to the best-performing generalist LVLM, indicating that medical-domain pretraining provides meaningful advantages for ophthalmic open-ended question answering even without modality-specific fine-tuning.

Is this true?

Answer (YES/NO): NO